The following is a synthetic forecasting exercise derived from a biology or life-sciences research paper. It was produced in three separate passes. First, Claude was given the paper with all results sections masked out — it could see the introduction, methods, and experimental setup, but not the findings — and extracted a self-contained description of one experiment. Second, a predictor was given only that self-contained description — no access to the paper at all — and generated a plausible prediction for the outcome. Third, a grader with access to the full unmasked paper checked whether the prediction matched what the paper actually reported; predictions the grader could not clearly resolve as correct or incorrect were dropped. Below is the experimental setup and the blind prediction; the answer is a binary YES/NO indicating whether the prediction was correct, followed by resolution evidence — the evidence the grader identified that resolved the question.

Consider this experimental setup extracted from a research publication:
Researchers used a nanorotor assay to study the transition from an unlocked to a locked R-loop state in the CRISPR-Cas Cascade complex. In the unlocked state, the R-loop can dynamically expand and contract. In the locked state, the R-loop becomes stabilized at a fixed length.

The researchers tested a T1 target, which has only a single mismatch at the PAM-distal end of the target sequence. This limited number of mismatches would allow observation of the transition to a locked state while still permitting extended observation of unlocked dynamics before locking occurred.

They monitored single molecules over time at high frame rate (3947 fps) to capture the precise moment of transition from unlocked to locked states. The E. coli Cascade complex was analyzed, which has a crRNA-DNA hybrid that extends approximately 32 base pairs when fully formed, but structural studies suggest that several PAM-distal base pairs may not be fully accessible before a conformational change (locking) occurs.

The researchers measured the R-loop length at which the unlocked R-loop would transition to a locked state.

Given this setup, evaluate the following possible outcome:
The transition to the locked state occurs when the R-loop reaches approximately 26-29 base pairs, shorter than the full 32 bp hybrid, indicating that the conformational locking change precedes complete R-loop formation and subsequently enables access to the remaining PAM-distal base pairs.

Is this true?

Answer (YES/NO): NO